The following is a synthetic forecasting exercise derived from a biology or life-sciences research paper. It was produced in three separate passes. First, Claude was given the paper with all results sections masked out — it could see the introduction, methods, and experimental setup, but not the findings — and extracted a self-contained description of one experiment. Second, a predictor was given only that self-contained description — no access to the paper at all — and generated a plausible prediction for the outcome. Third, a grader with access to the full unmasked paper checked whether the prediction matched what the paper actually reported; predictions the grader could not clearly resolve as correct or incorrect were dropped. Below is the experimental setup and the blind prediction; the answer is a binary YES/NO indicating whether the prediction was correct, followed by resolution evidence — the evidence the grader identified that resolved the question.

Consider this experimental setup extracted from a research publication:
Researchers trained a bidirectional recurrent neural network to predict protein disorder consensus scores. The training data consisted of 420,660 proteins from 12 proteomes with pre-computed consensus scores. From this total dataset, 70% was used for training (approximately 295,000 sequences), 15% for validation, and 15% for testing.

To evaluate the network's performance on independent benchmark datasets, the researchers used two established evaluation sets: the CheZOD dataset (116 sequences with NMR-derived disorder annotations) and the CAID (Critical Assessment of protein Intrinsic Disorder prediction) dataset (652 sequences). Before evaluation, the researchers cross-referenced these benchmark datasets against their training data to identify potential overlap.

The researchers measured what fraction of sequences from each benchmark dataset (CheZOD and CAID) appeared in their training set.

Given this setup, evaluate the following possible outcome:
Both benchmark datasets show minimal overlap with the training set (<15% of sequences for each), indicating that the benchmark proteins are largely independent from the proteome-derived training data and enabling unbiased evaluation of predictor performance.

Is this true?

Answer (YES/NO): NO